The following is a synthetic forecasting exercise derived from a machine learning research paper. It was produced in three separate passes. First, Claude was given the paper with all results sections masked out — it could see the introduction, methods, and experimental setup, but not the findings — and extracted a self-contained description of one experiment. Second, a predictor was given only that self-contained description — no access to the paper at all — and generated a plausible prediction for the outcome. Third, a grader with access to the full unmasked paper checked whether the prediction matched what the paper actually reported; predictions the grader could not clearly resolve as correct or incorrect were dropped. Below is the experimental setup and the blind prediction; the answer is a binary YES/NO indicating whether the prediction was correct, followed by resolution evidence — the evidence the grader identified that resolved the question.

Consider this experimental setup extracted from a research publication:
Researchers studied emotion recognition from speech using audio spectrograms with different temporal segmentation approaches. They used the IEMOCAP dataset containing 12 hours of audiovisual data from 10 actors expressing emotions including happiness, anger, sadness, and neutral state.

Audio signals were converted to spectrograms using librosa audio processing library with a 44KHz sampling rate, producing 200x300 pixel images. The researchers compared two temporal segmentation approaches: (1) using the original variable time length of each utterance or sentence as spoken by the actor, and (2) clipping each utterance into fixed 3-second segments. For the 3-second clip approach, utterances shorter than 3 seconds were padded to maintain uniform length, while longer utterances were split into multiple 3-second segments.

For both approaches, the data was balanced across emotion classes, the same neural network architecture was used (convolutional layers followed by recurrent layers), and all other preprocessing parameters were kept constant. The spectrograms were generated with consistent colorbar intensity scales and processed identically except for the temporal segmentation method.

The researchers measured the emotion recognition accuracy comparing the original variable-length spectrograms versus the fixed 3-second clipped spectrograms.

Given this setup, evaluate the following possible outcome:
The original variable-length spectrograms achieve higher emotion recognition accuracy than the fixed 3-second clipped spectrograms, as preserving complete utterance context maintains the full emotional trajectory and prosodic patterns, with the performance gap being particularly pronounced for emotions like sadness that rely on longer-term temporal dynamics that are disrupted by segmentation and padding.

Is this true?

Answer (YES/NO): NO